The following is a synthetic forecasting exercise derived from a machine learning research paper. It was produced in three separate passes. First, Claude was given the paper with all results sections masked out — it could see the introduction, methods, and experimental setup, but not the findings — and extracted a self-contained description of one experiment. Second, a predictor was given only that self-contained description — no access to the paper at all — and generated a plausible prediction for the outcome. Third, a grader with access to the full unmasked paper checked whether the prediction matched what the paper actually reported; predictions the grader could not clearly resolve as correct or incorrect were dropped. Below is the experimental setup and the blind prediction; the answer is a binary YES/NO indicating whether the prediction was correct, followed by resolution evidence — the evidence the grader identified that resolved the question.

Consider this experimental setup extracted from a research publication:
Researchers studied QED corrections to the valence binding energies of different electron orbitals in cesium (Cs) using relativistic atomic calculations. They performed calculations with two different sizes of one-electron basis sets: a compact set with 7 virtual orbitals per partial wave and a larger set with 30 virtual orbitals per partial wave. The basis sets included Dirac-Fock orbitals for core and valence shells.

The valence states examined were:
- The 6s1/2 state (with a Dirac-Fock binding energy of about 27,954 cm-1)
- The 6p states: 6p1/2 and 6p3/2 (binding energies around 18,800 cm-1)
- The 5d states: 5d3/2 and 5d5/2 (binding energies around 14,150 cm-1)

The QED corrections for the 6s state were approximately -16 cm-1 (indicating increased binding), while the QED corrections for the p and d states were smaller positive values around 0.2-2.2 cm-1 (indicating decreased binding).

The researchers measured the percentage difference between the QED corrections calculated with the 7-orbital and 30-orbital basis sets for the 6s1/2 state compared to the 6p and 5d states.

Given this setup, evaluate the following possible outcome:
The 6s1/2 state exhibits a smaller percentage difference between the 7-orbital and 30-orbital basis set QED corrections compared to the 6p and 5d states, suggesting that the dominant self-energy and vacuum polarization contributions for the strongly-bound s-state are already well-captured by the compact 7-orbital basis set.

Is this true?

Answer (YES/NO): YES